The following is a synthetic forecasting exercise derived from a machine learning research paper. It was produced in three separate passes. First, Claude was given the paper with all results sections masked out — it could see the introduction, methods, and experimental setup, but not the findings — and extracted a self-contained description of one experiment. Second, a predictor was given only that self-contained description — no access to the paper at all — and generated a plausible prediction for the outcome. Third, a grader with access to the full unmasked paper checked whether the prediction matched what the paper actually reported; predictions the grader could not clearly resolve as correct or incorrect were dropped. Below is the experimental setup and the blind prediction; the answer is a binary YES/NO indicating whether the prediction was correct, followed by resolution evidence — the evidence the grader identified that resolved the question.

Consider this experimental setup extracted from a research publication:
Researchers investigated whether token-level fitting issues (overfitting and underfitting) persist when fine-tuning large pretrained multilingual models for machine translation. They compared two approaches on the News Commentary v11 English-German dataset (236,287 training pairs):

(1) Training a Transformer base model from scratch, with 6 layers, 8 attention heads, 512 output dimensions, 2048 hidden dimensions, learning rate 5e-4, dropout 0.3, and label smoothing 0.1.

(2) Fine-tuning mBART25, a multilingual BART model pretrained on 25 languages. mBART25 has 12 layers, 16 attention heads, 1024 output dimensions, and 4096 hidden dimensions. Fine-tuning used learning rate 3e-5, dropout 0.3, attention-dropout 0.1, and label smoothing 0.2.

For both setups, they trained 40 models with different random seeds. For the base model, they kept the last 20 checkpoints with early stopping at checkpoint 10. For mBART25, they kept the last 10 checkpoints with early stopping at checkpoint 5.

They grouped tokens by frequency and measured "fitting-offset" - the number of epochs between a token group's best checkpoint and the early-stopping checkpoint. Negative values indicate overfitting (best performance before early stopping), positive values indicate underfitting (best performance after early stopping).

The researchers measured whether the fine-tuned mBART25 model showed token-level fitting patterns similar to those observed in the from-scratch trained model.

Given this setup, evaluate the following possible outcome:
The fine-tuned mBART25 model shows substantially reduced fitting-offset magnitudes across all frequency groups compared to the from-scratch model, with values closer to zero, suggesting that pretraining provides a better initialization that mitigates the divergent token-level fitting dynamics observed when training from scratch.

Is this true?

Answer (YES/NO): YES